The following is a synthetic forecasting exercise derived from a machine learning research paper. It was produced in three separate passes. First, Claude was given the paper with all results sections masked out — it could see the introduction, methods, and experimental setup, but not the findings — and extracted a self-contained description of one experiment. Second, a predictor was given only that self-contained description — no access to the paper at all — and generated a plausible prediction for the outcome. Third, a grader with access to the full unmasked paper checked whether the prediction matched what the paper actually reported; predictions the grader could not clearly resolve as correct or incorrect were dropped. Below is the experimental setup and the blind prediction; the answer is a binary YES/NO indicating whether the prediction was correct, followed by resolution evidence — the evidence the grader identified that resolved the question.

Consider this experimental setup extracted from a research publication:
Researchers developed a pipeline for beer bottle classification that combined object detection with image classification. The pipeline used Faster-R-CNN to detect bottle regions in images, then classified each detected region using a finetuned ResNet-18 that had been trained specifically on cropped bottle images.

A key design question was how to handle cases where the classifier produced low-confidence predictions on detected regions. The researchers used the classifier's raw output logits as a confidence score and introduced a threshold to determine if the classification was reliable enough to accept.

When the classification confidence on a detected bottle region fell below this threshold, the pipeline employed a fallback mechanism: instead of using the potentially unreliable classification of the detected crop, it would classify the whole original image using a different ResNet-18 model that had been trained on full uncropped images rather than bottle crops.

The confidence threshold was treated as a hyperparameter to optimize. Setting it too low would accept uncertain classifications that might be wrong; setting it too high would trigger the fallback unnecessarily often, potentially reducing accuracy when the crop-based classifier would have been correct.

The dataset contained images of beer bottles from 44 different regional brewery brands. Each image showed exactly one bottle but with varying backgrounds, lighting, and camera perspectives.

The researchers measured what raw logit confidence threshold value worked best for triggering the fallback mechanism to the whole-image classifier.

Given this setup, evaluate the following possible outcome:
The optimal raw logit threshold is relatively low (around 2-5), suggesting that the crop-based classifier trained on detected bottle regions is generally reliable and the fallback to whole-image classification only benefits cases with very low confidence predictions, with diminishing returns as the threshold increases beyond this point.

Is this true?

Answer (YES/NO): NO